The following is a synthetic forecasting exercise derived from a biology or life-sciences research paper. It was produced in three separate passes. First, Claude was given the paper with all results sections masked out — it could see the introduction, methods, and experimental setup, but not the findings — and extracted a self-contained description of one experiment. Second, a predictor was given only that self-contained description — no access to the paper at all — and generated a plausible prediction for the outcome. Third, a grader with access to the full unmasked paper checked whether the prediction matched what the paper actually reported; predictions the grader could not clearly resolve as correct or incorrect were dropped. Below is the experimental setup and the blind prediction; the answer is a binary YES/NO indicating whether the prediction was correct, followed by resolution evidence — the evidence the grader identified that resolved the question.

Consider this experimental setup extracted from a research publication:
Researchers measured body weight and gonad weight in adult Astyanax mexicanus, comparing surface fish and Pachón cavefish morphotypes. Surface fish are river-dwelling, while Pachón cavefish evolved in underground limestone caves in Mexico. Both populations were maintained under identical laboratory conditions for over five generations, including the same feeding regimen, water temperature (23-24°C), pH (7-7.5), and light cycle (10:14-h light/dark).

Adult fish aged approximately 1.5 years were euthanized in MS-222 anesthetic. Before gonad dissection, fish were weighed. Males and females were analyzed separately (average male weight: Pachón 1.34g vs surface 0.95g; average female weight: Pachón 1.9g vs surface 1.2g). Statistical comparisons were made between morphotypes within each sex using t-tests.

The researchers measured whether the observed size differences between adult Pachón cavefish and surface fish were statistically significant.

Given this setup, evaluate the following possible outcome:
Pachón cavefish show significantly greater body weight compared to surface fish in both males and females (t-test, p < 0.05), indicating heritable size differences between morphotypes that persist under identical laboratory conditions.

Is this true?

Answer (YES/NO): NO